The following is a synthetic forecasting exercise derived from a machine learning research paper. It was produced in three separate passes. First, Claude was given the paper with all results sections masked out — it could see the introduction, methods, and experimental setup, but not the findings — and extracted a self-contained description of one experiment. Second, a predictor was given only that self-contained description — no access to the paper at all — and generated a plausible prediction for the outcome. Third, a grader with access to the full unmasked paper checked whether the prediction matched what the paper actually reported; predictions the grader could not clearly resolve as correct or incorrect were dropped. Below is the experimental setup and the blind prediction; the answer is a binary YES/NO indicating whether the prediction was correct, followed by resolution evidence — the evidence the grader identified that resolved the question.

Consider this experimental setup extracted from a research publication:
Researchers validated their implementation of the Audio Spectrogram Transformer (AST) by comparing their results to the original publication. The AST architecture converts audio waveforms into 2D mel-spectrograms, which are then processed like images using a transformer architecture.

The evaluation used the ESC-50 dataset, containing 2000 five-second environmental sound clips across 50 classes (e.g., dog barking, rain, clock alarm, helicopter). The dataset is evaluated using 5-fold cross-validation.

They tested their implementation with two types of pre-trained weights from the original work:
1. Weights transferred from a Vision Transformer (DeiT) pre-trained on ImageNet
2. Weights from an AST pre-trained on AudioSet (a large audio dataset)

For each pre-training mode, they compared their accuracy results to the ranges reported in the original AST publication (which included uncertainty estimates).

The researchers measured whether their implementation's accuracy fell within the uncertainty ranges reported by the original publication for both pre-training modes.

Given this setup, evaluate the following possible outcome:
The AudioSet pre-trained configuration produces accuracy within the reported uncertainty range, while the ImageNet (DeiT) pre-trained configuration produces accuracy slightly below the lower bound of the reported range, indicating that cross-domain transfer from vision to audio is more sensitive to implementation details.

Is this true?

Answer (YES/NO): NO